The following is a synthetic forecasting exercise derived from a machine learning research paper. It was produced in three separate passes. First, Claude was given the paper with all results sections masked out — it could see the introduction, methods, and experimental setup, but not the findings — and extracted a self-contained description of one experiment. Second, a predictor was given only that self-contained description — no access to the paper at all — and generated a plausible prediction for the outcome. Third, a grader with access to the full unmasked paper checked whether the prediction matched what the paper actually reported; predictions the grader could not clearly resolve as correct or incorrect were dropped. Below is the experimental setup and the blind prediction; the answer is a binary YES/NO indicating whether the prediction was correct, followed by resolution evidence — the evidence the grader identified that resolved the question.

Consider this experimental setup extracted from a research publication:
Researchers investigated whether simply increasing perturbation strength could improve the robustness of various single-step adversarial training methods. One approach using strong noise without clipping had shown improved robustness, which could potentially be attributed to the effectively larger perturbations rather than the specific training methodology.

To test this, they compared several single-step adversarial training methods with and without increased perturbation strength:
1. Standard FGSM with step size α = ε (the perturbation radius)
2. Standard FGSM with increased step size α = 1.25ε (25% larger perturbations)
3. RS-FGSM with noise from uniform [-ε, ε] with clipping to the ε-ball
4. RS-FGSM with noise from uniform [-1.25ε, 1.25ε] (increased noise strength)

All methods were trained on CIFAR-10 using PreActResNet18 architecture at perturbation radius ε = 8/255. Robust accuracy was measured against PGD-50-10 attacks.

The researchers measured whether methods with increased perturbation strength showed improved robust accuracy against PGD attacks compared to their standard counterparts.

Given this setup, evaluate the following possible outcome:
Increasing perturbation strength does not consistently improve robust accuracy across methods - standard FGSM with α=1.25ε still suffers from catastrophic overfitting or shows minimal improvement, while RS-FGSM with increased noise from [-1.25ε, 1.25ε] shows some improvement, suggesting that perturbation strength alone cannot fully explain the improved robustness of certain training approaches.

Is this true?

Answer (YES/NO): NO